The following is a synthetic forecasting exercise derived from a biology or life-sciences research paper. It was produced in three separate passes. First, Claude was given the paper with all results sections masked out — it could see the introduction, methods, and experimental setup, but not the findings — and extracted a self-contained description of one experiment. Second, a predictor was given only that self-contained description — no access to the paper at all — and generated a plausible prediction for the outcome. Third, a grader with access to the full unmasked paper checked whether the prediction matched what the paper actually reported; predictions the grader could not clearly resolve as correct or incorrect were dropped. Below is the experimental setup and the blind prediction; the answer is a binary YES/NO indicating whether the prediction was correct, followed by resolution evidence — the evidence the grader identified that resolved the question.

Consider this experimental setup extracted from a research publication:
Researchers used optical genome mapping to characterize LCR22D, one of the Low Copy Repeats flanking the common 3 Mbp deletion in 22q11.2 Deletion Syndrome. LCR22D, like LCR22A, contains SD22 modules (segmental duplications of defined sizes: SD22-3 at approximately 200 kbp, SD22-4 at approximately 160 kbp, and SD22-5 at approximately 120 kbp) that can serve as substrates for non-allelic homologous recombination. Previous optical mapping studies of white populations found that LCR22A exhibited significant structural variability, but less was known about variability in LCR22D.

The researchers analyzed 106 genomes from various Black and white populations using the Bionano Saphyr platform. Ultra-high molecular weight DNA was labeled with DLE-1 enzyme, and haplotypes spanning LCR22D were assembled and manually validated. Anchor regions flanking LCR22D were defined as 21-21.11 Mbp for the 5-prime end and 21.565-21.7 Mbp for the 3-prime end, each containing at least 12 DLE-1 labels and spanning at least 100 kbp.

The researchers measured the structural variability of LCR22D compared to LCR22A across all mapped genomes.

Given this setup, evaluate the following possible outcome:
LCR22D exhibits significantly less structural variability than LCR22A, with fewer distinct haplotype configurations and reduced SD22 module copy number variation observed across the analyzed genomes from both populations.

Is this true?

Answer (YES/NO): YES